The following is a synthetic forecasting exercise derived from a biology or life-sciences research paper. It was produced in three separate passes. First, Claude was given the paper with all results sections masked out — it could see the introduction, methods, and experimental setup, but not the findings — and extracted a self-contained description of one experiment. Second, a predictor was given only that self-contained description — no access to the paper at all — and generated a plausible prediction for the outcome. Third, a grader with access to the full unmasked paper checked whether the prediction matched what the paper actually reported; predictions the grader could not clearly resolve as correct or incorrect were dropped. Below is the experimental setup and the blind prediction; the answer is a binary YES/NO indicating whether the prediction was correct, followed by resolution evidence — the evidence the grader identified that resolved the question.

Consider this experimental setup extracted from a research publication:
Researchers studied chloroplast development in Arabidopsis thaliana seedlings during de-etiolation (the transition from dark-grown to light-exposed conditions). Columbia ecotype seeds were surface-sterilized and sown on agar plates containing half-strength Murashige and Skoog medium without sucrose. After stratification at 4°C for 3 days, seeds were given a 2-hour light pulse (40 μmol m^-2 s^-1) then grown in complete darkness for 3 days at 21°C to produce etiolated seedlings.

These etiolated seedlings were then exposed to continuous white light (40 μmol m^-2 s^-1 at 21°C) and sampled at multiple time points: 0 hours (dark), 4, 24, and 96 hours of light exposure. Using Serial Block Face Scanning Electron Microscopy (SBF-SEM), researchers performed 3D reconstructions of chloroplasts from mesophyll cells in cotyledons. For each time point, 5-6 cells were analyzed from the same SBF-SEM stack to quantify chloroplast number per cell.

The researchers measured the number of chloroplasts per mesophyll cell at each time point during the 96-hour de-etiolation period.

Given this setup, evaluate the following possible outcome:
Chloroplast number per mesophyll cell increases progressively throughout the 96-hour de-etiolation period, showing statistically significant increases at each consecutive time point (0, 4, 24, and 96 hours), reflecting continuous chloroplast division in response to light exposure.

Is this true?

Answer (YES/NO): NO